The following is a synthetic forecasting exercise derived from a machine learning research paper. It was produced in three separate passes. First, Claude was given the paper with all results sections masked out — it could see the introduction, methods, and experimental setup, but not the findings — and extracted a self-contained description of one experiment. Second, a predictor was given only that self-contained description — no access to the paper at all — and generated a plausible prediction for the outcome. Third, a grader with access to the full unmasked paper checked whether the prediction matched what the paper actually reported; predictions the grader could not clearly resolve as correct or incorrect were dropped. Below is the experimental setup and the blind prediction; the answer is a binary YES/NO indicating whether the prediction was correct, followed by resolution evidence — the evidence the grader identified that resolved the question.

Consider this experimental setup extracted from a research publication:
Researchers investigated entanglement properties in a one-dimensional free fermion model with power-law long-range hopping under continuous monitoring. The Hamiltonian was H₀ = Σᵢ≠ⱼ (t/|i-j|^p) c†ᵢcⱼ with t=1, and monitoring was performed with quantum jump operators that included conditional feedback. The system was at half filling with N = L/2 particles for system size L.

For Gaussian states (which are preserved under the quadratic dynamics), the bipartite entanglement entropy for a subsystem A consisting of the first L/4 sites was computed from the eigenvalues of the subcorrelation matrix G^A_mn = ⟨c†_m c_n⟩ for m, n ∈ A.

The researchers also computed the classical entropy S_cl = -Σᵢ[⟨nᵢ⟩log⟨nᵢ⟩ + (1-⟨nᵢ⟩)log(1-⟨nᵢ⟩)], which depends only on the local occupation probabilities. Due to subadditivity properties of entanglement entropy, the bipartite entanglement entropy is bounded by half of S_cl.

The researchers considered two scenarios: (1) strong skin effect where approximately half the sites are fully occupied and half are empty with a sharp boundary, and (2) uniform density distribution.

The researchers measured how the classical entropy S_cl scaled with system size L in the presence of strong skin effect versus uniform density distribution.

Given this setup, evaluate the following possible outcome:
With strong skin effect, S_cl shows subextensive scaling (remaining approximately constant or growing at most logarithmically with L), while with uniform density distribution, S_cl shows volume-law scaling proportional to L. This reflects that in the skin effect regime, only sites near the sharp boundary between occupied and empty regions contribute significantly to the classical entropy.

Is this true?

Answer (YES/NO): YES